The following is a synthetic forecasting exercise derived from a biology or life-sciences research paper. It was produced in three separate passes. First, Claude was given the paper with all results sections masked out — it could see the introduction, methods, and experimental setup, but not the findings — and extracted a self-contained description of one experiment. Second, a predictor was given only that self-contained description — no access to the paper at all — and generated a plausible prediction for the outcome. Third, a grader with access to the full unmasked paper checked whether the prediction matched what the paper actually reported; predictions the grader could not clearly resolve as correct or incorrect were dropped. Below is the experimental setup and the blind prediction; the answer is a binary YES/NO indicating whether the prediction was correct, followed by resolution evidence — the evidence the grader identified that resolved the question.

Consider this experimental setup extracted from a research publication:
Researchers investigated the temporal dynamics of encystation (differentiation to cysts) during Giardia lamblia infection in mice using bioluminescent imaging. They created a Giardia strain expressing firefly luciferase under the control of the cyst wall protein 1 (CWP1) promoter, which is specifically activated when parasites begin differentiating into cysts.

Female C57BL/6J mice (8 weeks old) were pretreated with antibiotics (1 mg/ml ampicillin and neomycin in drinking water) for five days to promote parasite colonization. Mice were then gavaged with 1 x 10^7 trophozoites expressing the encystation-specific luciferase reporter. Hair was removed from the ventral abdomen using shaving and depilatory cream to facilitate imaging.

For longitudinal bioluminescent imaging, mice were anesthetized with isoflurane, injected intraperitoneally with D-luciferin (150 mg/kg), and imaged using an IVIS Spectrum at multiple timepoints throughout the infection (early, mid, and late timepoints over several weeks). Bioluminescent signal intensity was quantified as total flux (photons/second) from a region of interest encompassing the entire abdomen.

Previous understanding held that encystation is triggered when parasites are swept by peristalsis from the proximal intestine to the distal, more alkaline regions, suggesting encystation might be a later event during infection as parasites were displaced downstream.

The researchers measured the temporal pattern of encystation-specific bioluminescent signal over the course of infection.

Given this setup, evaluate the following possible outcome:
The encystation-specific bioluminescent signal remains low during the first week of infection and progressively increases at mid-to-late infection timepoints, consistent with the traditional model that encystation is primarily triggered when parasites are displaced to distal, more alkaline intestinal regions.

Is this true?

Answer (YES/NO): NO